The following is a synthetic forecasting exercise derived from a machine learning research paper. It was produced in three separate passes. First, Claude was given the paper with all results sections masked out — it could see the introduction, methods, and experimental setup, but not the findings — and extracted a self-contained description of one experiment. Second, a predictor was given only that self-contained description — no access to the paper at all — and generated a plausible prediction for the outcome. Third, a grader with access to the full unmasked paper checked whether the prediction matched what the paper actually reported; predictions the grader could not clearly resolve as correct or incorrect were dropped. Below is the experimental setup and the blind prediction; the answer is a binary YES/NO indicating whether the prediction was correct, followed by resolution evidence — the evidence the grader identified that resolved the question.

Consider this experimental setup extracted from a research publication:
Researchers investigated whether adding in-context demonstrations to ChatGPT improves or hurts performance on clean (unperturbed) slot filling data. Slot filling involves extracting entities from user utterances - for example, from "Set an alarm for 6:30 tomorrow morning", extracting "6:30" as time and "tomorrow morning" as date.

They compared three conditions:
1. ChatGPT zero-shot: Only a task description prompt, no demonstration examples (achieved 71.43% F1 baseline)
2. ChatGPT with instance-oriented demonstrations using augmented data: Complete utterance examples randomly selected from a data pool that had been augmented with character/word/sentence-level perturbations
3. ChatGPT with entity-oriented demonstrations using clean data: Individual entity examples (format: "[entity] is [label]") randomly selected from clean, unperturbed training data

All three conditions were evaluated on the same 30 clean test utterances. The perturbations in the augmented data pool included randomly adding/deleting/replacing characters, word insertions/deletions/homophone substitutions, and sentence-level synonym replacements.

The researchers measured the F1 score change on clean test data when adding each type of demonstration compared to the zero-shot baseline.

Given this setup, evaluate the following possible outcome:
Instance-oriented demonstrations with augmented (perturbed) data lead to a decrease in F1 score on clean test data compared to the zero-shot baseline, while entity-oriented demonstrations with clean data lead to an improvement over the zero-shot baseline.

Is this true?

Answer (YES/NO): YES